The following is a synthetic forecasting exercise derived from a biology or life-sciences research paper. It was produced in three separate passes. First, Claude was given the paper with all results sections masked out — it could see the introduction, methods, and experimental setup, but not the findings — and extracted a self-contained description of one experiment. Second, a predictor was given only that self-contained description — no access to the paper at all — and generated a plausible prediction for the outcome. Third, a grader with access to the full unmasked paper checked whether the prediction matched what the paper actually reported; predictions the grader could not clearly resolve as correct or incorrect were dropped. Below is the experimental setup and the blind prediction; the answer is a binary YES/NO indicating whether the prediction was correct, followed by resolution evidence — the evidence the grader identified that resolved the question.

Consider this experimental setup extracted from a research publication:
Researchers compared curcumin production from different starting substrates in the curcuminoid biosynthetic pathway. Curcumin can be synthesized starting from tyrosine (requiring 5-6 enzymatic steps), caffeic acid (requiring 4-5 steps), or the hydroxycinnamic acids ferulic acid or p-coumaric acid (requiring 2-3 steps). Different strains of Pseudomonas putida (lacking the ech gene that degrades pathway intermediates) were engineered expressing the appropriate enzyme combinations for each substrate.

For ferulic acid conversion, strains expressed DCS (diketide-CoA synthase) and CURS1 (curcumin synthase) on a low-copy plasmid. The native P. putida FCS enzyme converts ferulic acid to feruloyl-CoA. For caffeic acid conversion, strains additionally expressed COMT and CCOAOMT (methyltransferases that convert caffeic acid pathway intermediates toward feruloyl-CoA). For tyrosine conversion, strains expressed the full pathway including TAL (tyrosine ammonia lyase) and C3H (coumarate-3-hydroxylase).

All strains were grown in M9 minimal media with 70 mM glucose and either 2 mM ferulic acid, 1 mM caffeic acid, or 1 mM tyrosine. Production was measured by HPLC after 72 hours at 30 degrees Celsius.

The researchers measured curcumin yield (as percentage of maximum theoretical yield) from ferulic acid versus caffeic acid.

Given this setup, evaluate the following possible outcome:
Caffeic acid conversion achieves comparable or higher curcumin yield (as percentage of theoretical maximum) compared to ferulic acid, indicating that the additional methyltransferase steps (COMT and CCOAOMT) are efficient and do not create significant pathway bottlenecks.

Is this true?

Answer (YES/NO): YES